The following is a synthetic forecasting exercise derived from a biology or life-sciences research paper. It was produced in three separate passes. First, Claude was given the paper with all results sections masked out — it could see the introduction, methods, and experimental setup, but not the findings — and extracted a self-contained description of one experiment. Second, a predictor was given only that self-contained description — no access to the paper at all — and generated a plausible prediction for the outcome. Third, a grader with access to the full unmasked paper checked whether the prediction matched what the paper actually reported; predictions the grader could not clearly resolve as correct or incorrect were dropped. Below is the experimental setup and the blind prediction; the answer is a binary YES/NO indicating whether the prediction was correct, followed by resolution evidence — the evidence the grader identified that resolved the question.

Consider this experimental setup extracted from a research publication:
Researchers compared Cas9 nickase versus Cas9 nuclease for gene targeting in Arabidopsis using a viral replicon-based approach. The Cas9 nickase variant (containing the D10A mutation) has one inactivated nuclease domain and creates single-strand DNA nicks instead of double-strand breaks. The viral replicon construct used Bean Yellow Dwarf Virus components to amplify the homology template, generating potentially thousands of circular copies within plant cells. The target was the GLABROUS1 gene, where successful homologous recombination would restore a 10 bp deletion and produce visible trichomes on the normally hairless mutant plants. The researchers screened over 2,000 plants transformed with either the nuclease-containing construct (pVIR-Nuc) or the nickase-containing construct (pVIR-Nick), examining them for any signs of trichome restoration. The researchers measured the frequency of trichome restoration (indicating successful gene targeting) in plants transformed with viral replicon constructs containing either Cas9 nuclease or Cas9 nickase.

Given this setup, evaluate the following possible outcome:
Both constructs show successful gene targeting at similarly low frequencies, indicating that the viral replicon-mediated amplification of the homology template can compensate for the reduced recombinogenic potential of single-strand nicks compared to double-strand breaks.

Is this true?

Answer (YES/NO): NO